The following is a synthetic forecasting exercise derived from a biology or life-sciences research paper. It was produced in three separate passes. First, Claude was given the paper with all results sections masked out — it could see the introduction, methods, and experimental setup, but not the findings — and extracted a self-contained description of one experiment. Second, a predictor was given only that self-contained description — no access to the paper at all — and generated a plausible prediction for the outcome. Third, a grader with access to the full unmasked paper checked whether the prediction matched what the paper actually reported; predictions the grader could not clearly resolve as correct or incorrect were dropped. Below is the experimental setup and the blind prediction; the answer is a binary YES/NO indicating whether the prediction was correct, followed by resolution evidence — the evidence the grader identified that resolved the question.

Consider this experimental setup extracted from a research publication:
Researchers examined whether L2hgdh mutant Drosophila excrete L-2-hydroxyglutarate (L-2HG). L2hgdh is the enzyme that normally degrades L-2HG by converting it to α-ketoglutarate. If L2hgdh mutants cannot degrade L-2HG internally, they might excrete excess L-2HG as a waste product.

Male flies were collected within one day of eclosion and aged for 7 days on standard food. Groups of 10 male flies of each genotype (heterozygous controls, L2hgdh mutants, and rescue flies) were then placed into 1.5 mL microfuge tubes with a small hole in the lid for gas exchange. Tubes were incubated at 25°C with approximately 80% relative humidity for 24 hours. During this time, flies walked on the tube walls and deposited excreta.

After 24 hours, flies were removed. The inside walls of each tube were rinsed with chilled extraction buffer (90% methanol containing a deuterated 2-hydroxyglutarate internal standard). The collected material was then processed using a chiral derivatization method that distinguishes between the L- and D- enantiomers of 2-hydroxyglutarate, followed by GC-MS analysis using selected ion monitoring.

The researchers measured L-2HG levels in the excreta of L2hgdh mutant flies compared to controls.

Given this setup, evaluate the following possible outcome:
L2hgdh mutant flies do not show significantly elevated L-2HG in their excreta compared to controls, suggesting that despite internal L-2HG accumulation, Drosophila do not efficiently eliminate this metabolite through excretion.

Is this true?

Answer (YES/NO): NO